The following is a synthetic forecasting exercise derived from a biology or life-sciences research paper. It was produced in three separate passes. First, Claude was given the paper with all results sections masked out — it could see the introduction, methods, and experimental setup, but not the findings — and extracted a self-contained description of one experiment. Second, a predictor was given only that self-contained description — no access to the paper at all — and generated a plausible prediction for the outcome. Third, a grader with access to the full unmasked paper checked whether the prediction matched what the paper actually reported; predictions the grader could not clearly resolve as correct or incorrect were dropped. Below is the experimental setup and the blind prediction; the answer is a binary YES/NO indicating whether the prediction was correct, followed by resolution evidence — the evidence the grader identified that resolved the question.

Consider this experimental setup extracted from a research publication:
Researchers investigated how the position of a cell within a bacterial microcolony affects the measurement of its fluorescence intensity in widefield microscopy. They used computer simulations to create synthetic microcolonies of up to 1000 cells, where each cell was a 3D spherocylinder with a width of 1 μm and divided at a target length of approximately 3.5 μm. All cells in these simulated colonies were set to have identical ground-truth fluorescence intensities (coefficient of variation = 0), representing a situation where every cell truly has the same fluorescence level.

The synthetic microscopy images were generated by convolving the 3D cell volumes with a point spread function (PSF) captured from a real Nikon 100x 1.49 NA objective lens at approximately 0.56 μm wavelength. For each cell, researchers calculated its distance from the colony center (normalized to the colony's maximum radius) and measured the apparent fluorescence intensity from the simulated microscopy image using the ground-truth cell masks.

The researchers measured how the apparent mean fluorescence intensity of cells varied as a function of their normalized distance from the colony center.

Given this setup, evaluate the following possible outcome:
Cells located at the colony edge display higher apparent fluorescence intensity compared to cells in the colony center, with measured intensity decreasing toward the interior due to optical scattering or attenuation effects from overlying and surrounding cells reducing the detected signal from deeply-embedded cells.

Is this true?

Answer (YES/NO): NO